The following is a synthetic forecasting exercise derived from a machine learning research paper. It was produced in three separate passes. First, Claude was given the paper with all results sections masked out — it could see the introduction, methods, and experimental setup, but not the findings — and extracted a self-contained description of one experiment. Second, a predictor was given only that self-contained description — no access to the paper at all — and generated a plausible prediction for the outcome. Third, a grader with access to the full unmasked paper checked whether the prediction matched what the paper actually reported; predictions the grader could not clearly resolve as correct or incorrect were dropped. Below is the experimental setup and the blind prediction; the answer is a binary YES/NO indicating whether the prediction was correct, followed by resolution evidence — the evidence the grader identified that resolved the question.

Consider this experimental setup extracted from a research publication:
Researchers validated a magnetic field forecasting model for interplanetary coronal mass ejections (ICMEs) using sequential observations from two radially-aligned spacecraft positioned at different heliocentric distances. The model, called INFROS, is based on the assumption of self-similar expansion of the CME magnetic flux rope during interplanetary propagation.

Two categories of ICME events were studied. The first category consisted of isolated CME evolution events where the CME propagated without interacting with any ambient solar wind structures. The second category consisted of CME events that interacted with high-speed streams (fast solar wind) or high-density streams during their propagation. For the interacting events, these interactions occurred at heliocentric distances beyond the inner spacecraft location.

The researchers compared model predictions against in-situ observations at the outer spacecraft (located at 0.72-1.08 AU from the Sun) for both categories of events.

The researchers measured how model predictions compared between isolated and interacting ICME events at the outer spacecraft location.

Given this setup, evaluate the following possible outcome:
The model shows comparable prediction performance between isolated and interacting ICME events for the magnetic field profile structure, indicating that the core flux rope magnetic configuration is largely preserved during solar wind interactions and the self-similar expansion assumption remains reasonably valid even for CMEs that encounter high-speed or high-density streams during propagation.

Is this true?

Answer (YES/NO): NO